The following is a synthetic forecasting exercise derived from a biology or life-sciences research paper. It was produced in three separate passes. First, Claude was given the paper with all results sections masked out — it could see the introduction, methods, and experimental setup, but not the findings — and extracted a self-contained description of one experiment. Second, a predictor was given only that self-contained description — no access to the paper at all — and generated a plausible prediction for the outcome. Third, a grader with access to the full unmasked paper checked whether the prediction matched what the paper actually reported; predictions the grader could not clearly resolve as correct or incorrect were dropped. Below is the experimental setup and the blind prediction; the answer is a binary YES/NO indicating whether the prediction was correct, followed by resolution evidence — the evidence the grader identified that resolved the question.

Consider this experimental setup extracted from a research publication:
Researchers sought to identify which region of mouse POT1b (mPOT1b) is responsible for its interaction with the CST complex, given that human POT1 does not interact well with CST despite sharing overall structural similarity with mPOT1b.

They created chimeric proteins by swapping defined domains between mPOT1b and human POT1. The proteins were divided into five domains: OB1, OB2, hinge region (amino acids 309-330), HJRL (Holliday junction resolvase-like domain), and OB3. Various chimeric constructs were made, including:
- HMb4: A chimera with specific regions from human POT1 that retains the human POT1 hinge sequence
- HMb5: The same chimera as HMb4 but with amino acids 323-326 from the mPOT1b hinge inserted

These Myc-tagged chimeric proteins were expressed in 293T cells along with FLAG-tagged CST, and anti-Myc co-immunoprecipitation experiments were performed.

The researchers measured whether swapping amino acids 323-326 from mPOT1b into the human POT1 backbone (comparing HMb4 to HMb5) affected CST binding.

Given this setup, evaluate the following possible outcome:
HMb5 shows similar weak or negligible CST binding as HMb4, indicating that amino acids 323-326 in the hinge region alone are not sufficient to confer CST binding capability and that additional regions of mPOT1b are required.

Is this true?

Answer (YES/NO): NO